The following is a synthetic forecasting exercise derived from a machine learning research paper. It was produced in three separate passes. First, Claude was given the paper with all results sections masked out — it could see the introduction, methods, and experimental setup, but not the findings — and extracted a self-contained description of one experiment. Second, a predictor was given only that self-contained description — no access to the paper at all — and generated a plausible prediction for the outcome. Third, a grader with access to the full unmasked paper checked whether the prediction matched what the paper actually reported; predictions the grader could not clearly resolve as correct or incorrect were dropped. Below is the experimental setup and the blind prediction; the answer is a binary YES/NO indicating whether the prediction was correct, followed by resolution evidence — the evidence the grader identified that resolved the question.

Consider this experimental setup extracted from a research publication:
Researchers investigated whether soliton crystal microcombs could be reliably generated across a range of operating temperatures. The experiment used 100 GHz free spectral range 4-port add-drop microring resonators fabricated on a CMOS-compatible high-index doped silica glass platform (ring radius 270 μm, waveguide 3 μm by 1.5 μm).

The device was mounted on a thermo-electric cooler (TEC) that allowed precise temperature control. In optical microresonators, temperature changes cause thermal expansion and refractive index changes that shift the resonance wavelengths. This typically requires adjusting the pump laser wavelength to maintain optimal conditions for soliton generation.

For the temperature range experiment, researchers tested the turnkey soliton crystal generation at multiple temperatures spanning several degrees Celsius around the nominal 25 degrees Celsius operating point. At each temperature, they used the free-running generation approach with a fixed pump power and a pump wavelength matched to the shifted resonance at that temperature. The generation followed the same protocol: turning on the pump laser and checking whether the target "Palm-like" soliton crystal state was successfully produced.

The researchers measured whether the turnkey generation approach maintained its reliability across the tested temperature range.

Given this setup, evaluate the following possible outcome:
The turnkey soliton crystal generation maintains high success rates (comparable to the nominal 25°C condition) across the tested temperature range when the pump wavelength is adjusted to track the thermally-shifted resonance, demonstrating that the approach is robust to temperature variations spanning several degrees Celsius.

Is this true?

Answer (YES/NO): YES